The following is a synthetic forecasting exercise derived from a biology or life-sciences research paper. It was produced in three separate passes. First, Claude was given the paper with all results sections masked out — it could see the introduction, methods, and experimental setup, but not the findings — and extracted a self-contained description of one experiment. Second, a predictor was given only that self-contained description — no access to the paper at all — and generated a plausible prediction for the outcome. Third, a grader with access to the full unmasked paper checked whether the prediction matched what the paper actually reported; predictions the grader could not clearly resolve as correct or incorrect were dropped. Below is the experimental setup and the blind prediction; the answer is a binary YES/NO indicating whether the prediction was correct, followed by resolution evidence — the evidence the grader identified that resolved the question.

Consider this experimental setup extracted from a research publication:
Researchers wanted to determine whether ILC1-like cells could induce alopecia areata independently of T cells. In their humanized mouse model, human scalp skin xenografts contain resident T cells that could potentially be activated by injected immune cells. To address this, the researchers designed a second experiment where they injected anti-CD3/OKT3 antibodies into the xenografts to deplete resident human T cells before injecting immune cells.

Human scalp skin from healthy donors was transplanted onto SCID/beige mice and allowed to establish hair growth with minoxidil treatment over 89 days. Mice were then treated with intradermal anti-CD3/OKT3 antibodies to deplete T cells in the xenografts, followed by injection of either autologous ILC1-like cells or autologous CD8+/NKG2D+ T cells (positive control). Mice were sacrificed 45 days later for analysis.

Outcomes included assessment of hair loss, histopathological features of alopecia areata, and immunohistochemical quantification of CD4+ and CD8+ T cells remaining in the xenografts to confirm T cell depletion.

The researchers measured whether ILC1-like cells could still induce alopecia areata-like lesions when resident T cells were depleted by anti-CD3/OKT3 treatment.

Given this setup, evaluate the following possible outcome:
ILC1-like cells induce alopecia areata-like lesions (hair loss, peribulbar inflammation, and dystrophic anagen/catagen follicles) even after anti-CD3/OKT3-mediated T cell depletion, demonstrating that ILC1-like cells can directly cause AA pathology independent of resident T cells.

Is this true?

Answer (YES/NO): YES